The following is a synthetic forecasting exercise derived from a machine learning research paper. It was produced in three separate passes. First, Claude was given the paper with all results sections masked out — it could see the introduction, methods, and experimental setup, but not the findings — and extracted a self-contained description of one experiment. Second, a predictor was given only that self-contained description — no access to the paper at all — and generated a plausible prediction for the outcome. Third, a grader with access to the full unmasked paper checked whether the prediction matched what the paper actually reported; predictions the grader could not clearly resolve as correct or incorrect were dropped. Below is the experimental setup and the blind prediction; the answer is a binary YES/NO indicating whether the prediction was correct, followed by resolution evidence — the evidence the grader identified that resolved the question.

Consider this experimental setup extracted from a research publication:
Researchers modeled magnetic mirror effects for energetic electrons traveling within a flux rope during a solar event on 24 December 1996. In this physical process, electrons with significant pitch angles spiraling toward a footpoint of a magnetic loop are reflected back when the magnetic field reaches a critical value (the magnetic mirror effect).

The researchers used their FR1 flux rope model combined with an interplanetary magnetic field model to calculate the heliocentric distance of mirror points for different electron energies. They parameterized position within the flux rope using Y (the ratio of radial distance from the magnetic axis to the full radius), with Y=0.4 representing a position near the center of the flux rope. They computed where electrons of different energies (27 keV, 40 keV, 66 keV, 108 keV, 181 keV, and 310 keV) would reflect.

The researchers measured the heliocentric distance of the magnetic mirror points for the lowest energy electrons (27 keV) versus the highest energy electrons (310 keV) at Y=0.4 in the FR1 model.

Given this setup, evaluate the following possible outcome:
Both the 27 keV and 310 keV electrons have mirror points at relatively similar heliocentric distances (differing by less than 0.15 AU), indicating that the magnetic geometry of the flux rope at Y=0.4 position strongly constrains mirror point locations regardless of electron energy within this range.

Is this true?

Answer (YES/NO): YES